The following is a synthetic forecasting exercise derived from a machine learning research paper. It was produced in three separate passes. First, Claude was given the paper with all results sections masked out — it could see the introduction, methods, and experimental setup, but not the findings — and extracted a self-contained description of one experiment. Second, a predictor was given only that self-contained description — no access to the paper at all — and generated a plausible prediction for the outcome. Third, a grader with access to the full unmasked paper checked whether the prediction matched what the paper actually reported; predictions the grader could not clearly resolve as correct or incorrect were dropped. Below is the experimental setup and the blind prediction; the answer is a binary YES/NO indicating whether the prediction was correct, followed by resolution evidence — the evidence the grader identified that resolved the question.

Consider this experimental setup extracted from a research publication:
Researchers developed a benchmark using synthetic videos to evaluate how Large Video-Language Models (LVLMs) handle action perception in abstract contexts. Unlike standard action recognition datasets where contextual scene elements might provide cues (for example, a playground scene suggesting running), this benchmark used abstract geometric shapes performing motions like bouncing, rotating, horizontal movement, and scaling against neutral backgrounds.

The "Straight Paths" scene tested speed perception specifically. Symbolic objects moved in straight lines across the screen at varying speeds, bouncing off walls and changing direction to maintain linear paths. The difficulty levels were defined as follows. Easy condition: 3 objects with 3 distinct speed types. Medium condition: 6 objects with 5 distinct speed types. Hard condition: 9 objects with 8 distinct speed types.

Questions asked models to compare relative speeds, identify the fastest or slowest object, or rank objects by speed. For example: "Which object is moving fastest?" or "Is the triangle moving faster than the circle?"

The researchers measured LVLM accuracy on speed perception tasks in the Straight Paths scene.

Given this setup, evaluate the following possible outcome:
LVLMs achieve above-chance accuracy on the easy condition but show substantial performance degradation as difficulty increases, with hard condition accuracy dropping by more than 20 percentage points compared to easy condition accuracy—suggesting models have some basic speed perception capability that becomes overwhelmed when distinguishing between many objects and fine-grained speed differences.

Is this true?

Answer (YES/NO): NO